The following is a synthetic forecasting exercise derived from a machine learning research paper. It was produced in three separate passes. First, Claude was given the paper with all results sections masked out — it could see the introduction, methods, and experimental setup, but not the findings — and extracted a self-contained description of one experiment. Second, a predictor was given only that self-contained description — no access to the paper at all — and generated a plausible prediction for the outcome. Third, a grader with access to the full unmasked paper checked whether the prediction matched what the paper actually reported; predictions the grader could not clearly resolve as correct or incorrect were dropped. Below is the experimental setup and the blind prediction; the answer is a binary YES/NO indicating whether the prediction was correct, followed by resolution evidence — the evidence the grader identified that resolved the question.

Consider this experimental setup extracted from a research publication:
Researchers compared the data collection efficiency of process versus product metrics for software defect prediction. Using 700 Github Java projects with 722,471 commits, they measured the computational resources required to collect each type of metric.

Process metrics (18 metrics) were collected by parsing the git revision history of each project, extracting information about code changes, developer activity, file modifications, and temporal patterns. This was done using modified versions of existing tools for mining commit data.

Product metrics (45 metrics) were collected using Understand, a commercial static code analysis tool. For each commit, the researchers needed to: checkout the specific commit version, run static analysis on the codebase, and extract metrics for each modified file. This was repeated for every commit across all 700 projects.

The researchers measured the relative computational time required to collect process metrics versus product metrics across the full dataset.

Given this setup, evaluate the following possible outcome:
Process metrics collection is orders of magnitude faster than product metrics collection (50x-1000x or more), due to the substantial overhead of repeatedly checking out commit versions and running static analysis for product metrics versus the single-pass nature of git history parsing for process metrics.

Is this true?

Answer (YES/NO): NO